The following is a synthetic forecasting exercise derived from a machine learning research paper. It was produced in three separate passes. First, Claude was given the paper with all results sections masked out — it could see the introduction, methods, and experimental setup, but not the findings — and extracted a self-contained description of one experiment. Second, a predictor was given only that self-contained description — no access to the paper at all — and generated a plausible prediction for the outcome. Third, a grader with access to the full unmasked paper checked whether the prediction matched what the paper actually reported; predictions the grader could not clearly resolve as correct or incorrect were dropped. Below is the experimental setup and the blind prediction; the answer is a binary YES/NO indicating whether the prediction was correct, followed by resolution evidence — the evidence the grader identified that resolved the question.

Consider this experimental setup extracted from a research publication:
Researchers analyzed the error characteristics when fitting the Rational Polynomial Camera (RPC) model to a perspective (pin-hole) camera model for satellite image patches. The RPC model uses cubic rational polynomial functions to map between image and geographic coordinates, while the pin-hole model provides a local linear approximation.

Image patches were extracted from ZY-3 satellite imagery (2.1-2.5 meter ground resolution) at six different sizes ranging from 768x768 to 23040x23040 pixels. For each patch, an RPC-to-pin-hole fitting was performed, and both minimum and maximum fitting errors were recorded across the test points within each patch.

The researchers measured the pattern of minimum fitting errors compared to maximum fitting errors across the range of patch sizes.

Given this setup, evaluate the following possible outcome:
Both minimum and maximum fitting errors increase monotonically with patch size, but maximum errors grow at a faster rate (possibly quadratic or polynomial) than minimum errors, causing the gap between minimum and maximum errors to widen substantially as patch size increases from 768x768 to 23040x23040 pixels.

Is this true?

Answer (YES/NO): NO